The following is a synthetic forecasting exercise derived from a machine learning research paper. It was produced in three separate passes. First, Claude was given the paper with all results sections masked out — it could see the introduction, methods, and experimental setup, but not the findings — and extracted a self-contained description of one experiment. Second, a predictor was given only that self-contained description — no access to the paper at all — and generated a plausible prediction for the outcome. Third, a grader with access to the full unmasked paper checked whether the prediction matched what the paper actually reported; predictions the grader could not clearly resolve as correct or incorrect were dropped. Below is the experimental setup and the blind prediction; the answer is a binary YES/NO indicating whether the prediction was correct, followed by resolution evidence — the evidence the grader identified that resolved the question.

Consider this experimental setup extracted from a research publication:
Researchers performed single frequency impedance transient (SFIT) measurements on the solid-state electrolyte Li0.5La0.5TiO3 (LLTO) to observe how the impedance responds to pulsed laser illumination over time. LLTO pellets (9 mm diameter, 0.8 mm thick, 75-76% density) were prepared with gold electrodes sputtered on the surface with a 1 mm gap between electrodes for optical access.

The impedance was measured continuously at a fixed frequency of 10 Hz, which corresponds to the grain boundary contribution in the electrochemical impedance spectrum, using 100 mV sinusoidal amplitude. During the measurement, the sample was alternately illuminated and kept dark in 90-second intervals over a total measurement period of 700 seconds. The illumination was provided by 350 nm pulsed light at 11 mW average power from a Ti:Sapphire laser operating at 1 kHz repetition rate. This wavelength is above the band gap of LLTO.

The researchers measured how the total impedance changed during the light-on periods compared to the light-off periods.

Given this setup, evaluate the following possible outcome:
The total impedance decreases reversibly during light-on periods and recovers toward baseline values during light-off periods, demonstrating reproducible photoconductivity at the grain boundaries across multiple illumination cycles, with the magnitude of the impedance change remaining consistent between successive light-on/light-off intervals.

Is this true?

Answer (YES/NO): NO